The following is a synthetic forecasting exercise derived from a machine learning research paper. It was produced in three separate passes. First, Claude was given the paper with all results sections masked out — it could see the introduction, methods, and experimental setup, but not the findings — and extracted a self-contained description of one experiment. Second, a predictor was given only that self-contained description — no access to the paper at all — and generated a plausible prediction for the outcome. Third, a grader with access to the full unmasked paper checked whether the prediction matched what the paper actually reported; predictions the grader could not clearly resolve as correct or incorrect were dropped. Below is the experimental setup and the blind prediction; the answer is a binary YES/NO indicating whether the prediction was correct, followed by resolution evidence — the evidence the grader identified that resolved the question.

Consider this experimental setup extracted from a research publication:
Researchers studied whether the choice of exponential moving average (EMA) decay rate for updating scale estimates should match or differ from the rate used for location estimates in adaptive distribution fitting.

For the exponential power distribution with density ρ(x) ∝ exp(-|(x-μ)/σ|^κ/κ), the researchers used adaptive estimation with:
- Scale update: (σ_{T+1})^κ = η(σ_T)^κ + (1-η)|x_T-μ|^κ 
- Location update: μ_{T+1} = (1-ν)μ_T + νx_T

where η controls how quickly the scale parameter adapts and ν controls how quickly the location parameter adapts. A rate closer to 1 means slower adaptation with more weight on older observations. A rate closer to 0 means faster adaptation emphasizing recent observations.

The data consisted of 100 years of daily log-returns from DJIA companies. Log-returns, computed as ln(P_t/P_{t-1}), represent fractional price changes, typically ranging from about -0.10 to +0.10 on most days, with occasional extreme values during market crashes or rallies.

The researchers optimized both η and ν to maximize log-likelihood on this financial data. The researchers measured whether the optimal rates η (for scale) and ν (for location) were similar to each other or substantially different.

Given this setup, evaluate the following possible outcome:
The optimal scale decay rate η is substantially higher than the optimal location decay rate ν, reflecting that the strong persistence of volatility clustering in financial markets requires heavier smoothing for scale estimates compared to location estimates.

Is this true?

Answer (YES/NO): NO